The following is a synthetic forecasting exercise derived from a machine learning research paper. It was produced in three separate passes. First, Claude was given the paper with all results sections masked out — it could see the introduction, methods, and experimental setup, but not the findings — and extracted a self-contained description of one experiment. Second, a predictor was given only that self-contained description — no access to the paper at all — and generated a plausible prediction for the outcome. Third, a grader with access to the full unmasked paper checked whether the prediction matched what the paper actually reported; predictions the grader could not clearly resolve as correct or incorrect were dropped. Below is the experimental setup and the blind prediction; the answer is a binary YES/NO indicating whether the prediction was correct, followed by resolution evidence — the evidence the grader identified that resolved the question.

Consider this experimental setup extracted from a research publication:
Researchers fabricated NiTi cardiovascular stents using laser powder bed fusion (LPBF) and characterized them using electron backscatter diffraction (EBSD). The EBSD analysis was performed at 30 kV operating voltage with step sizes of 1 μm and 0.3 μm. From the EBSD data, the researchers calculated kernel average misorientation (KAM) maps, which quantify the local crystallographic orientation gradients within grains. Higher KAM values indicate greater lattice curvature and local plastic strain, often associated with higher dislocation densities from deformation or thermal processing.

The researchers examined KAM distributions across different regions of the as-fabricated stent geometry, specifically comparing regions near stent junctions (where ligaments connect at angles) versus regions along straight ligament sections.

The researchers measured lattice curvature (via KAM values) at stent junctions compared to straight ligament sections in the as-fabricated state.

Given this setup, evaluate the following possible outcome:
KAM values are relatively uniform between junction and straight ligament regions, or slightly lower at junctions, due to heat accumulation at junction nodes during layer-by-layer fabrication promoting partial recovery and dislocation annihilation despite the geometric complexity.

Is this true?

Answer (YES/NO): NO